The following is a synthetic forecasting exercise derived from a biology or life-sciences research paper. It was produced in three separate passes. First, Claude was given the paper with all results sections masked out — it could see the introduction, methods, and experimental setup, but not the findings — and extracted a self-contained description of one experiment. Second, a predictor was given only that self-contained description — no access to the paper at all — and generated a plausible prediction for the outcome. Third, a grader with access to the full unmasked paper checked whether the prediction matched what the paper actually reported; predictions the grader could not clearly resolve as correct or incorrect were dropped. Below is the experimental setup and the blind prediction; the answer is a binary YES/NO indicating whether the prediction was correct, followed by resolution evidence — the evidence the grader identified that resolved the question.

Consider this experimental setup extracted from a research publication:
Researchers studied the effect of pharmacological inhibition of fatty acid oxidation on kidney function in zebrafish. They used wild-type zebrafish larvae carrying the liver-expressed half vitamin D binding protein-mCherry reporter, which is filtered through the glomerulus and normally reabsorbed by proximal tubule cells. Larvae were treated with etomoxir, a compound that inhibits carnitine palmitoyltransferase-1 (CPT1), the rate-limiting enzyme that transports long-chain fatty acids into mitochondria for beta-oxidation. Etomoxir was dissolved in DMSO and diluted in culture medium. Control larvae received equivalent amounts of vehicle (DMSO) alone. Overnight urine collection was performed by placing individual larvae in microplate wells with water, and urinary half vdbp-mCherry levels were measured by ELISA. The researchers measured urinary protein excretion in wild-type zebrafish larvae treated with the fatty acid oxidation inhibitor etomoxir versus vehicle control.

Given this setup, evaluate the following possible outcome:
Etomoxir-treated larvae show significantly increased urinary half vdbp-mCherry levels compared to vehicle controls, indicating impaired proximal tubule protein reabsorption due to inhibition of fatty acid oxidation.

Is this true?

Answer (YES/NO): YES